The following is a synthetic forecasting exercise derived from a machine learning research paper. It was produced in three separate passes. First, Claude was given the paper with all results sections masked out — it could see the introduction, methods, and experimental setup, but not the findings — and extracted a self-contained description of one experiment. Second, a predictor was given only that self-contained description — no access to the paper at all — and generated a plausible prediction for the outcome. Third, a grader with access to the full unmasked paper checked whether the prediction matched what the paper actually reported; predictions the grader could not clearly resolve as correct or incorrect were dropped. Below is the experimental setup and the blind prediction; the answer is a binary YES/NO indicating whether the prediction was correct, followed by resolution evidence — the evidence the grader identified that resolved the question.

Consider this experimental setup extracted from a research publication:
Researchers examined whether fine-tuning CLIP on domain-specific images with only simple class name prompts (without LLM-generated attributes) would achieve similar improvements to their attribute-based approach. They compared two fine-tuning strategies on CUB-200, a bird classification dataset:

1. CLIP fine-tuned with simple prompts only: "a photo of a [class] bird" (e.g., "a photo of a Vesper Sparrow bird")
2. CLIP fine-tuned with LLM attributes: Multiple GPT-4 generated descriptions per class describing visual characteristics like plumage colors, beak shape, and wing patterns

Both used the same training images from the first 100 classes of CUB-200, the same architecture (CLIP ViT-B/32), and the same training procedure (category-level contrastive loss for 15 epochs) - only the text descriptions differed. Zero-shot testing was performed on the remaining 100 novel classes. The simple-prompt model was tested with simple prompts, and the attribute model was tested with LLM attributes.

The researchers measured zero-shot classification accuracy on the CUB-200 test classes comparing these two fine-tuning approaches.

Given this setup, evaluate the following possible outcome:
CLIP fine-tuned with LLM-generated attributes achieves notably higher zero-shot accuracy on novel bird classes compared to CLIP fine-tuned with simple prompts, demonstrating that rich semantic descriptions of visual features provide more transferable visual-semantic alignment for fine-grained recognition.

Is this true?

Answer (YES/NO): YES